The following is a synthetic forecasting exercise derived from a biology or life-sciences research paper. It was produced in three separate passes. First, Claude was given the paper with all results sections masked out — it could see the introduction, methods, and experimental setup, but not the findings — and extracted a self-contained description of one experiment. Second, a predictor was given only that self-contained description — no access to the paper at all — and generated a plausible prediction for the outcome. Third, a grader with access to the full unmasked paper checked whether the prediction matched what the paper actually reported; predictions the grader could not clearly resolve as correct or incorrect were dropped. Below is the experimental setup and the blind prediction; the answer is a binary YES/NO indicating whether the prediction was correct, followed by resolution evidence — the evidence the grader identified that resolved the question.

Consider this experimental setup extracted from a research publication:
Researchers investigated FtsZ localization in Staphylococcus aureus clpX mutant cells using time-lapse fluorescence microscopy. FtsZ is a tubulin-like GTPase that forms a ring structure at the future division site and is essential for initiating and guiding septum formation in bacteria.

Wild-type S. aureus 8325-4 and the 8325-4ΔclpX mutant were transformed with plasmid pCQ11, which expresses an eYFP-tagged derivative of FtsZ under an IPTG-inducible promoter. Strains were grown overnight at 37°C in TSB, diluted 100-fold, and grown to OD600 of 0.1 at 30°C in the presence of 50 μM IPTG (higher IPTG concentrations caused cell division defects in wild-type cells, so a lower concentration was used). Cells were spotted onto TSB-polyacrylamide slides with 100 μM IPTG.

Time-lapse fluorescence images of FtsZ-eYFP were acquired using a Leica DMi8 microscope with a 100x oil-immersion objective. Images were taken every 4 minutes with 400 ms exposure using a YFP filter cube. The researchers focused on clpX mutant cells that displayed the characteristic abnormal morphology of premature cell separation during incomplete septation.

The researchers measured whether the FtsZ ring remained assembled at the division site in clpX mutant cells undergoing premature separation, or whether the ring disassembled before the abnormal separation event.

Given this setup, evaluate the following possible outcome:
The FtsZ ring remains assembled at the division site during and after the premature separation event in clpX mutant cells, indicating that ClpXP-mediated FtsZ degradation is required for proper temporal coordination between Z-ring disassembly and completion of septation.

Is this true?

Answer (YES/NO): NO